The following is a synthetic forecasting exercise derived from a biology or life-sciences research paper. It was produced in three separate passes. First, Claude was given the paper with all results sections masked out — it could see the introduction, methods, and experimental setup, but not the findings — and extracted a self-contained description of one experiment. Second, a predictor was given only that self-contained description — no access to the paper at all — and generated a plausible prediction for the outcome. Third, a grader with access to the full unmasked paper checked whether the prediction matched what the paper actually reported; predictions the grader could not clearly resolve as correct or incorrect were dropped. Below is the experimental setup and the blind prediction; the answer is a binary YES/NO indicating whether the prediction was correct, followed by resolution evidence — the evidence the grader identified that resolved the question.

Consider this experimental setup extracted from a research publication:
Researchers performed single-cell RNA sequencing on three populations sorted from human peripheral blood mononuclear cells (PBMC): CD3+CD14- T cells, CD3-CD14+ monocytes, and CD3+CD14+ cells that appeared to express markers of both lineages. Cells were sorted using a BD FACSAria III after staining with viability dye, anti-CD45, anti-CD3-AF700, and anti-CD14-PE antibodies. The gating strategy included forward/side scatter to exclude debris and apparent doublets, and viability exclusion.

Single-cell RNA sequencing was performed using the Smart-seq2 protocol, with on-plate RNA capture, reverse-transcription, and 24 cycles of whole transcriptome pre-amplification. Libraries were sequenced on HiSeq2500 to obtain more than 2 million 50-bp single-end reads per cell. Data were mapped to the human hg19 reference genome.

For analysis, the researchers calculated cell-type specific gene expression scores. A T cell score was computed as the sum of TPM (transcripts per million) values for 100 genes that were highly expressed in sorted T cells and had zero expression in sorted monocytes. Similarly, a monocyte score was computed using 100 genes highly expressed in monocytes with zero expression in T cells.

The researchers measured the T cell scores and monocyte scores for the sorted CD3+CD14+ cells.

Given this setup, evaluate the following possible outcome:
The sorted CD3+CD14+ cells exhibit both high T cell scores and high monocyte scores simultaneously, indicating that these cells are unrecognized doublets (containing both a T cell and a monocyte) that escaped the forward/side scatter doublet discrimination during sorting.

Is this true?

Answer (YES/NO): NO